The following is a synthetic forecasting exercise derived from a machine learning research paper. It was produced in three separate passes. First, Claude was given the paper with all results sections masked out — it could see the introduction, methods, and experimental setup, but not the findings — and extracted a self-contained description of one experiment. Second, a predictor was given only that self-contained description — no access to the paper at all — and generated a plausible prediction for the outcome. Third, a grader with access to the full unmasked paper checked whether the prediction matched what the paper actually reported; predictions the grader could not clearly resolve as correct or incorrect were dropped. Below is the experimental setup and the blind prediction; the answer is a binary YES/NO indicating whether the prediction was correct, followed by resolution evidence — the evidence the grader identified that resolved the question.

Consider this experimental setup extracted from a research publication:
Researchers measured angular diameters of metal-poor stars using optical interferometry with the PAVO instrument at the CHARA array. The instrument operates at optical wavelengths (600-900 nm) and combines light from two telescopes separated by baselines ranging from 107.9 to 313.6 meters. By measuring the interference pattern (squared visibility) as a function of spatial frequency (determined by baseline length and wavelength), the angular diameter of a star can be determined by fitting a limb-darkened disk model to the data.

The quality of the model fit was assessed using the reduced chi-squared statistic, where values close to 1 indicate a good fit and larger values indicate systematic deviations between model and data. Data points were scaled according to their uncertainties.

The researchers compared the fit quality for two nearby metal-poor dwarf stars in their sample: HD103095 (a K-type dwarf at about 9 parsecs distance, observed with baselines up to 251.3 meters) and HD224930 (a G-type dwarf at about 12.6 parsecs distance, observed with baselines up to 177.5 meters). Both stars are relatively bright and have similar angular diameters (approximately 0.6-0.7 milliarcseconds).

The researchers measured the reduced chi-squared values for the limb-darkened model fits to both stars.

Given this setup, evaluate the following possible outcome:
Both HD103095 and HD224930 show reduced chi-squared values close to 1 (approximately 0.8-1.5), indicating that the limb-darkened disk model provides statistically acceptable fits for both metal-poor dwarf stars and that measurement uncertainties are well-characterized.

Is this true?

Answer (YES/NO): NO